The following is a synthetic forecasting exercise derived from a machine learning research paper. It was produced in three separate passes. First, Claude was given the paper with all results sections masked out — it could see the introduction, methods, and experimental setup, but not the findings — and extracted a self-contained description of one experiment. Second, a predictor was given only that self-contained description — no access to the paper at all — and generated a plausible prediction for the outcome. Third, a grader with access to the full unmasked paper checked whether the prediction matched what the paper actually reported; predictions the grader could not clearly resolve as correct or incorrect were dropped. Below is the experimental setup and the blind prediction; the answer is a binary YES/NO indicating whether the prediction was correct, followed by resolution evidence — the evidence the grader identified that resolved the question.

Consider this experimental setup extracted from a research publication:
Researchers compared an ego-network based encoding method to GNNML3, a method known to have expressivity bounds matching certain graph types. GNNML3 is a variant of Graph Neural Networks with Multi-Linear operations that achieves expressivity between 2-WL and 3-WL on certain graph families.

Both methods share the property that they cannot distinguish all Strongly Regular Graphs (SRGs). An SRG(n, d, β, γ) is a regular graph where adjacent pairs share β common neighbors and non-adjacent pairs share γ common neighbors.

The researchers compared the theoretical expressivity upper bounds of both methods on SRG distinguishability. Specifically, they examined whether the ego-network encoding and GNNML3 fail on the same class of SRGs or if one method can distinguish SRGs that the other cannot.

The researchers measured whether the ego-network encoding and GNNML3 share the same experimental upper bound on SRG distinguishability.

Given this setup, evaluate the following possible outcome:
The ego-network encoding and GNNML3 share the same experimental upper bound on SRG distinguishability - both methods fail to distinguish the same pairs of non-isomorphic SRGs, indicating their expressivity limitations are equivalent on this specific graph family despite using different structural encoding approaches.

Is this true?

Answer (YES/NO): YES